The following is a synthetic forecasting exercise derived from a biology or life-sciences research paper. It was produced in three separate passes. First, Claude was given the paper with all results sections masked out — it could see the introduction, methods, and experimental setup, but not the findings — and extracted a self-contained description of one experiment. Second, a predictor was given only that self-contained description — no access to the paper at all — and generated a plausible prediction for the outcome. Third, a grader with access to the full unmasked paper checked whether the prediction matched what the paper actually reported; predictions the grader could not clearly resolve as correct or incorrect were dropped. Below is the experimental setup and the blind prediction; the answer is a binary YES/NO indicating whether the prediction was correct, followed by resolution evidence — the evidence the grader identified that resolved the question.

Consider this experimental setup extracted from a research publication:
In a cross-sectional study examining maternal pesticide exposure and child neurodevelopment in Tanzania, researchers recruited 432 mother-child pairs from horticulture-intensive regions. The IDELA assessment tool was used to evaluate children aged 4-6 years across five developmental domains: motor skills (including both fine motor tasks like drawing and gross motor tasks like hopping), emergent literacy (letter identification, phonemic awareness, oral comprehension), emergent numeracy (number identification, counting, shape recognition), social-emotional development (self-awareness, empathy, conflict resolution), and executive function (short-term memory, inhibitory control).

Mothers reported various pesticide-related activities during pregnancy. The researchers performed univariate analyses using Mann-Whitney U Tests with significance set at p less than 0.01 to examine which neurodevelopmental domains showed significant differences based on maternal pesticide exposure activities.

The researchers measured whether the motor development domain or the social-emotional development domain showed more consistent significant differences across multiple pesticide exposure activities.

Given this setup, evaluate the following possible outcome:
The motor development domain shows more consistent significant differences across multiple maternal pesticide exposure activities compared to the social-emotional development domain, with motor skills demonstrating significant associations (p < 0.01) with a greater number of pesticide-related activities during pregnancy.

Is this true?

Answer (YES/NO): YES